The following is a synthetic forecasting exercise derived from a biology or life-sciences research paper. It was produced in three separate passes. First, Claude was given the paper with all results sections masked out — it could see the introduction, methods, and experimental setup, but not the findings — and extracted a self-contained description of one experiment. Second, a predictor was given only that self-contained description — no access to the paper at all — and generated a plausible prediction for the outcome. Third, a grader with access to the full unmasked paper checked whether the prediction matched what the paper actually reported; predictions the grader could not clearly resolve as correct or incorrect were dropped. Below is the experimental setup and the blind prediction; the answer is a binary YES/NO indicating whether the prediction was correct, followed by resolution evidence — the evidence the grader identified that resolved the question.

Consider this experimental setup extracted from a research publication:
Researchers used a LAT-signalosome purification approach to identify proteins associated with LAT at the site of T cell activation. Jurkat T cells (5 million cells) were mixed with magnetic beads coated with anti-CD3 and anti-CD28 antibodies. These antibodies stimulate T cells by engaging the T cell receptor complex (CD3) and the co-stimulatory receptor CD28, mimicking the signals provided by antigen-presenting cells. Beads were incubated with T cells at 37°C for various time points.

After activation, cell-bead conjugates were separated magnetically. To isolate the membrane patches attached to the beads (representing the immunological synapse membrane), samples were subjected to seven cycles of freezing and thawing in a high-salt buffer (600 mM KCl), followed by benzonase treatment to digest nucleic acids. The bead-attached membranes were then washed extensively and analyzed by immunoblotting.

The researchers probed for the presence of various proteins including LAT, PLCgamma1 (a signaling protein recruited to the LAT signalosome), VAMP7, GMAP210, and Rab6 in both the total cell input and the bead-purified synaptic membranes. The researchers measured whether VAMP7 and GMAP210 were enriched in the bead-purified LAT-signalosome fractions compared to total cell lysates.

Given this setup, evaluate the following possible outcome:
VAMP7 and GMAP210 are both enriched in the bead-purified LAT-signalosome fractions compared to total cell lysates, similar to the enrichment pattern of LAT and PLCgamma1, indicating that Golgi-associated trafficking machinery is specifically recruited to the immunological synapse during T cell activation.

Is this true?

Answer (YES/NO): YES